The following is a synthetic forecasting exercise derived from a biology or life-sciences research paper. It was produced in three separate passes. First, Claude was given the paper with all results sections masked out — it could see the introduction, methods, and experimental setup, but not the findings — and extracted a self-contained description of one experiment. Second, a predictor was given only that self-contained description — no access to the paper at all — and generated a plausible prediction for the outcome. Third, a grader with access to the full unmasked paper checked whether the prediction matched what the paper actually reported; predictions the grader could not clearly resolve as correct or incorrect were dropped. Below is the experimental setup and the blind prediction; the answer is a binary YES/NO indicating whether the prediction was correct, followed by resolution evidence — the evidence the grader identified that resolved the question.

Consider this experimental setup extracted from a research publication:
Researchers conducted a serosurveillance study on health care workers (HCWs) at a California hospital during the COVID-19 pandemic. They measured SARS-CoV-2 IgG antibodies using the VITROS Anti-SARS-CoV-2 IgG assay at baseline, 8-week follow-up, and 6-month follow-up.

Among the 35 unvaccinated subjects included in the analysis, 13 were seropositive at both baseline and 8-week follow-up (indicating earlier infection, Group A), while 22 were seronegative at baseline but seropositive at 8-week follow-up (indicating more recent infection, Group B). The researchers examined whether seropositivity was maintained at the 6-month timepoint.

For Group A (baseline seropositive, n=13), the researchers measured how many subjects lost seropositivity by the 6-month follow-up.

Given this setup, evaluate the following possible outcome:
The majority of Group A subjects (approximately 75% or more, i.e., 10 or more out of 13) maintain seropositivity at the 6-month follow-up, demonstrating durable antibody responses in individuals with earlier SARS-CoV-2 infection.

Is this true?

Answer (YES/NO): YES